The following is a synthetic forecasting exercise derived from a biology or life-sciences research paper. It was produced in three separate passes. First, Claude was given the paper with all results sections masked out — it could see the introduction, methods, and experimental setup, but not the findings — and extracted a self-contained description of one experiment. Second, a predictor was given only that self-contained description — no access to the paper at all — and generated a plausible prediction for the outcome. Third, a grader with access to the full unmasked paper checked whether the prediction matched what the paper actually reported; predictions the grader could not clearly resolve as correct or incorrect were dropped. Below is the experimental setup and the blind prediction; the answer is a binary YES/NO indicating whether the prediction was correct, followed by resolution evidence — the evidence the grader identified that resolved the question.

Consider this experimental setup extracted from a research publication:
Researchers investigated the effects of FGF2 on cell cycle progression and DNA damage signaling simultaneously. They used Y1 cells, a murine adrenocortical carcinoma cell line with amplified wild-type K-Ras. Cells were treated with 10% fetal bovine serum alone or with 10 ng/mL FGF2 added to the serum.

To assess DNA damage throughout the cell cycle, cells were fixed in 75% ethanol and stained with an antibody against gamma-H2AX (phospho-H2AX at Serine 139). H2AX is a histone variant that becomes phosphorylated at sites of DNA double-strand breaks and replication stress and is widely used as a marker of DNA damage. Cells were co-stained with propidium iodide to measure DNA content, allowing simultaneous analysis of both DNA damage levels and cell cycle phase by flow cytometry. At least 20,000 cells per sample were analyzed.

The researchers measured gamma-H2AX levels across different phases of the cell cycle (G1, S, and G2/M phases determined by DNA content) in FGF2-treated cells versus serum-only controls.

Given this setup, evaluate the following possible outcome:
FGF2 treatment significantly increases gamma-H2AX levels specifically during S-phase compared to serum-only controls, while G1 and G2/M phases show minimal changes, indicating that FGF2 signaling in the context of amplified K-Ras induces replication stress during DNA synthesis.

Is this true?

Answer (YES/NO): NO